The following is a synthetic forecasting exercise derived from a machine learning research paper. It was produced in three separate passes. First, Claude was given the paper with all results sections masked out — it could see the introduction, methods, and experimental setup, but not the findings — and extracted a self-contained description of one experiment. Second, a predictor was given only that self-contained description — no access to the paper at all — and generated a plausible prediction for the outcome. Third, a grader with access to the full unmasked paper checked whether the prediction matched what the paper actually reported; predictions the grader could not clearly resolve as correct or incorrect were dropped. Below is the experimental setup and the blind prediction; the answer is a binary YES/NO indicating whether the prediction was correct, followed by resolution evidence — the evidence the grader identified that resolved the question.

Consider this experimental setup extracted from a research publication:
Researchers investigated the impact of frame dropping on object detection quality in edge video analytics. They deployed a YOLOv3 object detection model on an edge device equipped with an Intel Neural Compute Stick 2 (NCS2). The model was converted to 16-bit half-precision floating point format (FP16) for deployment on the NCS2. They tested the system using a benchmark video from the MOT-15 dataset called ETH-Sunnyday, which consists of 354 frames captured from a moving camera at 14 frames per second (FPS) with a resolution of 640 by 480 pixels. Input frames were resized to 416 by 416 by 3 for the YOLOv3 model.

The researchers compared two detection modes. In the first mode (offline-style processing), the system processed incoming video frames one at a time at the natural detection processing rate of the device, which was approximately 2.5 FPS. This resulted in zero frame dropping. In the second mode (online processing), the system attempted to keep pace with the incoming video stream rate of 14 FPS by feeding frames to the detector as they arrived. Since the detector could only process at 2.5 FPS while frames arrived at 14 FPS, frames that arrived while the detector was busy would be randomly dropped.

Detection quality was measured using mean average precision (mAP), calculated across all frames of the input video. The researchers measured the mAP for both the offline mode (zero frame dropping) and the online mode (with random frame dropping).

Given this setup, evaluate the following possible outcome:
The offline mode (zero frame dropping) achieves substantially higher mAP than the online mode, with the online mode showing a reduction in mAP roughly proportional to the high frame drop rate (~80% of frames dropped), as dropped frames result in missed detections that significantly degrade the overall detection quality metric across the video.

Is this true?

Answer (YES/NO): NO